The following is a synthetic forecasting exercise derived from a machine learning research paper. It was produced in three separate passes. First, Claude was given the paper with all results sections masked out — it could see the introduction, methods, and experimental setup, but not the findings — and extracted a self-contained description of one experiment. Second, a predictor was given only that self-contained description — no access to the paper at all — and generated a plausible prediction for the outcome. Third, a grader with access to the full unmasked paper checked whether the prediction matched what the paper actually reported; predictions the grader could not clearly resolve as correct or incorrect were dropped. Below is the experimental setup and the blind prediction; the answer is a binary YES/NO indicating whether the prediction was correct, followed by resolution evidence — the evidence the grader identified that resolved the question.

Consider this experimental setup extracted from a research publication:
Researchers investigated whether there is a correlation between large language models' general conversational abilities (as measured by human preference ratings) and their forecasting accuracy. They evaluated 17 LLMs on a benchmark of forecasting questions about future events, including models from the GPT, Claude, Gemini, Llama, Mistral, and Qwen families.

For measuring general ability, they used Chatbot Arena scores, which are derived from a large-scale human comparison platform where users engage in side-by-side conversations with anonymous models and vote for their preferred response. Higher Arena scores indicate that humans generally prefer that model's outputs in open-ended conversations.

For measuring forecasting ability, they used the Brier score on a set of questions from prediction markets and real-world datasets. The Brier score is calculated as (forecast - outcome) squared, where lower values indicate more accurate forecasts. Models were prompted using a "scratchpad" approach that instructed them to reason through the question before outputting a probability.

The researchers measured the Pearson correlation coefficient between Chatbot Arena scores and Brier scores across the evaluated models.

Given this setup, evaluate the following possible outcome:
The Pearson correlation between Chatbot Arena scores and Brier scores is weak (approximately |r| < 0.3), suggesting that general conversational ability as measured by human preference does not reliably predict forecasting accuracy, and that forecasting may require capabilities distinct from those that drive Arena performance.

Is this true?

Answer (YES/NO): NO